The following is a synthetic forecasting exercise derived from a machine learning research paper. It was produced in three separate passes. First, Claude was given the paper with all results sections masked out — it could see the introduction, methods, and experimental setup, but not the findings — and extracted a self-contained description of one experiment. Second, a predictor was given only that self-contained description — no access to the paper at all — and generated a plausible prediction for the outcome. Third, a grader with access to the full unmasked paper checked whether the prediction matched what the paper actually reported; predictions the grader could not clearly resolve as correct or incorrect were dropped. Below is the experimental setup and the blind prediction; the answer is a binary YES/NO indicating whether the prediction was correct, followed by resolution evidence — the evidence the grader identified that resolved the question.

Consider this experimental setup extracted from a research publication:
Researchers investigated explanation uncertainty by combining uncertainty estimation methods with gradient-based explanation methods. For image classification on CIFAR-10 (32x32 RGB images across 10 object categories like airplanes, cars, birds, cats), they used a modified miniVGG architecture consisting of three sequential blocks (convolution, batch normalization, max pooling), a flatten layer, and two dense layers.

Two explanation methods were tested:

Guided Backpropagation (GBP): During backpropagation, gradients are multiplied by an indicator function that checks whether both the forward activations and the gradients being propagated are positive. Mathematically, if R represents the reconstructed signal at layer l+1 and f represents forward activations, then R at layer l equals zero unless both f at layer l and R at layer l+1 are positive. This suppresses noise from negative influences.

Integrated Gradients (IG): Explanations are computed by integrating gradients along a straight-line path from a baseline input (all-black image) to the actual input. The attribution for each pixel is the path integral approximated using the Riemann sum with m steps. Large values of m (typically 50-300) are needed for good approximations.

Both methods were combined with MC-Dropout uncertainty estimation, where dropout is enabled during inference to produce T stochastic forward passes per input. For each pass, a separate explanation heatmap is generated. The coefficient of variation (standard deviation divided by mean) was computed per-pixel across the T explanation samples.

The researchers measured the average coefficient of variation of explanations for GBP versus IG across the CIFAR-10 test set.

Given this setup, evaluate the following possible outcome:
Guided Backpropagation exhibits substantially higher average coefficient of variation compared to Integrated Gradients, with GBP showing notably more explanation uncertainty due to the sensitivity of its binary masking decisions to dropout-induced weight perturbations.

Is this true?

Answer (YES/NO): NO